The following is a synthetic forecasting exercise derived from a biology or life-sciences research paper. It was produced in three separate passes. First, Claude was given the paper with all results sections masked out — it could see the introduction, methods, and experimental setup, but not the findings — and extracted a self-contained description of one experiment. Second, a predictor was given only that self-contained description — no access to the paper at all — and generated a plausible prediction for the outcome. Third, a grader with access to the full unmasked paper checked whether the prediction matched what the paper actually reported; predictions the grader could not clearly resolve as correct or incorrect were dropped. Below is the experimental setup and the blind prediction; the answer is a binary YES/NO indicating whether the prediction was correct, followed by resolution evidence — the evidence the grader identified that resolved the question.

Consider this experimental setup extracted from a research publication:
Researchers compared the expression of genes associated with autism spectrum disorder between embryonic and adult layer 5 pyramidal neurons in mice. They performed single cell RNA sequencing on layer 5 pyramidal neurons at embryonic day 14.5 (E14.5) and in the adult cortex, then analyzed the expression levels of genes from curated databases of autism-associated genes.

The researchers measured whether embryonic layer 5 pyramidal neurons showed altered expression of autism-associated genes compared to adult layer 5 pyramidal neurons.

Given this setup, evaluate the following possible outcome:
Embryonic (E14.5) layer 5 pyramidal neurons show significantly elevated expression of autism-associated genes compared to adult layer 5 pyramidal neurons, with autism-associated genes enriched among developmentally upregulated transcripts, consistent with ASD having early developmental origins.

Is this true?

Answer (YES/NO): YES